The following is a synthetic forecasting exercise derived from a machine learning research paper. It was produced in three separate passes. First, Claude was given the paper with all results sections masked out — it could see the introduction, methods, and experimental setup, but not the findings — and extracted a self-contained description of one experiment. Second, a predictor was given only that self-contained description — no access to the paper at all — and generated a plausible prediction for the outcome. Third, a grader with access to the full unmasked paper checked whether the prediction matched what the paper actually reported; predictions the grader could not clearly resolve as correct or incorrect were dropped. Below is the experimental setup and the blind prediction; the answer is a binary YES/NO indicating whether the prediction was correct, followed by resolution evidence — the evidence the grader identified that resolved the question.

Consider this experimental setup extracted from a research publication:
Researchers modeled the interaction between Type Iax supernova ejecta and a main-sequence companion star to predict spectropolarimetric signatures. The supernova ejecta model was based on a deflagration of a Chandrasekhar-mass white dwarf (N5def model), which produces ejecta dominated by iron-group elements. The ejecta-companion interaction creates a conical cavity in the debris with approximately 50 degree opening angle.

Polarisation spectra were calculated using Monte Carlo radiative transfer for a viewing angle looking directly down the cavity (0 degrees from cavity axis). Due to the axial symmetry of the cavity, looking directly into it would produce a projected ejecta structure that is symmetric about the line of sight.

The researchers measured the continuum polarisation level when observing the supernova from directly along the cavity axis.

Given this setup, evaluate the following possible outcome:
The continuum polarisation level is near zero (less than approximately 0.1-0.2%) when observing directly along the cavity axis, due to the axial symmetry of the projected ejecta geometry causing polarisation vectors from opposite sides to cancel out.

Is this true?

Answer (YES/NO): YES